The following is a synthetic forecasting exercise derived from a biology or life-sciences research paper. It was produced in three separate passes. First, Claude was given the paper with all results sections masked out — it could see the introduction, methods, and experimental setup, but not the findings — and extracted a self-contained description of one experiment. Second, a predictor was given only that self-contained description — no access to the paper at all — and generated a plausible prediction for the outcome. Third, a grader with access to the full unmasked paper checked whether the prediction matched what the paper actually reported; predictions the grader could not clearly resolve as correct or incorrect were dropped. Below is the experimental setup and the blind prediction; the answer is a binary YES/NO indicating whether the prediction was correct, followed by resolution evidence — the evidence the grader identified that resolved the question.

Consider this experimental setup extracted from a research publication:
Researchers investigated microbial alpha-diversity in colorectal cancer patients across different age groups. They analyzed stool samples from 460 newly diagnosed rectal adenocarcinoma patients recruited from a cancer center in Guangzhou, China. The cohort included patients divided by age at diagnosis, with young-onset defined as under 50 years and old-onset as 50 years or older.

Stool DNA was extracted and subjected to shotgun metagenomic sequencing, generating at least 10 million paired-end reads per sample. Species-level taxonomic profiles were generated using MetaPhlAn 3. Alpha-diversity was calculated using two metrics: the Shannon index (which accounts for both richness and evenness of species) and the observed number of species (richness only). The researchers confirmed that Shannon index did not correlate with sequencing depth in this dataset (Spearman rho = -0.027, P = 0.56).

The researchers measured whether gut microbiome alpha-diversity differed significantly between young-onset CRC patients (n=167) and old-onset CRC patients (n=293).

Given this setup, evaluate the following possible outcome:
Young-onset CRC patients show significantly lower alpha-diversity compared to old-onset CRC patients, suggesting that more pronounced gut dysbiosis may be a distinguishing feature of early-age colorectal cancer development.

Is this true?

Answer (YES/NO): NO